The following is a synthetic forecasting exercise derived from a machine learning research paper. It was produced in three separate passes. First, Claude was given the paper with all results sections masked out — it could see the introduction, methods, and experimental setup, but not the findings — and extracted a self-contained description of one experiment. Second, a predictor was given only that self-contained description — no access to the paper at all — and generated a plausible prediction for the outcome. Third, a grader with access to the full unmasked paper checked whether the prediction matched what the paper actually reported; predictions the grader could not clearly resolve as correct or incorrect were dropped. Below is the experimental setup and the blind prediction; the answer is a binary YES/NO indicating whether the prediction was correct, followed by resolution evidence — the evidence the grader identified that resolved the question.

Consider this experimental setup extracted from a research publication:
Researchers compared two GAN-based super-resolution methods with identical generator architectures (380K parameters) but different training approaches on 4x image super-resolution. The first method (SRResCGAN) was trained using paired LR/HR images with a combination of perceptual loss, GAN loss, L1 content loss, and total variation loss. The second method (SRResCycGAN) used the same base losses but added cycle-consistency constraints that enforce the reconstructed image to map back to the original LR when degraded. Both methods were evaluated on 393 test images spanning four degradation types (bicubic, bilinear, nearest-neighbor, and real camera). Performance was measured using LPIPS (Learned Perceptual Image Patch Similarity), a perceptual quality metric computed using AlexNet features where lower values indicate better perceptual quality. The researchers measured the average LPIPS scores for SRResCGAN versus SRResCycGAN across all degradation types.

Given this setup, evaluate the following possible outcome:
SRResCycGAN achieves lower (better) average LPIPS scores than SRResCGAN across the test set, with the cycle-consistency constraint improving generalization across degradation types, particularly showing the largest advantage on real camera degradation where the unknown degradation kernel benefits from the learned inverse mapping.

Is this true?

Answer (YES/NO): NO